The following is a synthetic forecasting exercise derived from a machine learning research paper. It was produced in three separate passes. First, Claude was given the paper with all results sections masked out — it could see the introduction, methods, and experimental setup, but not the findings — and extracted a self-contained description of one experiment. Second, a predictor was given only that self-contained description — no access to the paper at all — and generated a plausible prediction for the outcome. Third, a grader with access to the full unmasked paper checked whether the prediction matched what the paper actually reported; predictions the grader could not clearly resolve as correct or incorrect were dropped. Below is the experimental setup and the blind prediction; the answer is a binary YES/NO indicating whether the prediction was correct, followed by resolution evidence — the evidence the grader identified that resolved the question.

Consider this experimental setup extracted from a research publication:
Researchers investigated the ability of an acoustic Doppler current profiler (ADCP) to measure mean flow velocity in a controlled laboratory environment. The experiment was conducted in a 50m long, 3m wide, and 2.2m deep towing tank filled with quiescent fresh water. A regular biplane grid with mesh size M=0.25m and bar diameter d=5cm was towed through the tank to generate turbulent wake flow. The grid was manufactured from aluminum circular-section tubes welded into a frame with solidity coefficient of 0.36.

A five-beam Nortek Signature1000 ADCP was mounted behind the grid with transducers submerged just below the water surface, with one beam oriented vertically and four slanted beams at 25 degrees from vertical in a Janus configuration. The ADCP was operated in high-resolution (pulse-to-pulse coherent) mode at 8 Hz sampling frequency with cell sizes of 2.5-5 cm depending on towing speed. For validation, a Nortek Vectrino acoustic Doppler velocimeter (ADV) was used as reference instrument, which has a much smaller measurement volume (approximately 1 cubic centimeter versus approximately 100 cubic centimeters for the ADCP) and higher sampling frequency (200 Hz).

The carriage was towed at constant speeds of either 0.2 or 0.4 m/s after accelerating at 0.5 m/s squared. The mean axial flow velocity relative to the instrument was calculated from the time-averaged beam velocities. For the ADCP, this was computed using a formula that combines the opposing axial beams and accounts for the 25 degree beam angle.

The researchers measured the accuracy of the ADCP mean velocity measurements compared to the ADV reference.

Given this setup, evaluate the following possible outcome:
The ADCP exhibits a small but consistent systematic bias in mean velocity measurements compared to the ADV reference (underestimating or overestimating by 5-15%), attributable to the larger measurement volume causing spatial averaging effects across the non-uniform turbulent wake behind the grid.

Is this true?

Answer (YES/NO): NO